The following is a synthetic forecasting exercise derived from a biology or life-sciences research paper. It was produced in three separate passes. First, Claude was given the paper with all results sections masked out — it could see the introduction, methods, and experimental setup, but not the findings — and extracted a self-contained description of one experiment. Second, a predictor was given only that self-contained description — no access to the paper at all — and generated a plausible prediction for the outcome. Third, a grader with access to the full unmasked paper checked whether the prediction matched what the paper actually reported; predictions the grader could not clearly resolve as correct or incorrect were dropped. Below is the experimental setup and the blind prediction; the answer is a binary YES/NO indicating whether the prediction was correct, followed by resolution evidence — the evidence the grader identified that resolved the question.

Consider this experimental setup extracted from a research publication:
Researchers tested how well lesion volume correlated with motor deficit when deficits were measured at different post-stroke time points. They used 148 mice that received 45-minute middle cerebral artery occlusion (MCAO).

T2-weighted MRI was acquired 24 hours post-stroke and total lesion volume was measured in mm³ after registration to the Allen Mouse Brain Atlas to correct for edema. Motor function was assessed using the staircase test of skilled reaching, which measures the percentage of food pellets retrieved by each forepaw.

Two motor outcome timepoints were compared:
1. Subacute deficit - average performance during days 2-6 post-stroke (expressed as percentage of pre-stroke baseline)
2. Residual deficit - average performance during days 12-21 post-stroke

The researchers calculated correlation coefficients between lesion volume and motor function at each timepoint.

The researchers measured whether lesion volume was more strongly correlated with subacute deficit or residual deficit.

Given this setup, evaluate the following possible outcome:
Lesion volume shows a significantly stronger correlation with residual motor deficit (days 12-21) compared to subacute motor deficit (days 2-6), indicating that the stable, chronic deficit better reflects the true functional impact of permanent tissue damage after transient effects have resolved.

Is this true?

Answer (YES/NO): NO